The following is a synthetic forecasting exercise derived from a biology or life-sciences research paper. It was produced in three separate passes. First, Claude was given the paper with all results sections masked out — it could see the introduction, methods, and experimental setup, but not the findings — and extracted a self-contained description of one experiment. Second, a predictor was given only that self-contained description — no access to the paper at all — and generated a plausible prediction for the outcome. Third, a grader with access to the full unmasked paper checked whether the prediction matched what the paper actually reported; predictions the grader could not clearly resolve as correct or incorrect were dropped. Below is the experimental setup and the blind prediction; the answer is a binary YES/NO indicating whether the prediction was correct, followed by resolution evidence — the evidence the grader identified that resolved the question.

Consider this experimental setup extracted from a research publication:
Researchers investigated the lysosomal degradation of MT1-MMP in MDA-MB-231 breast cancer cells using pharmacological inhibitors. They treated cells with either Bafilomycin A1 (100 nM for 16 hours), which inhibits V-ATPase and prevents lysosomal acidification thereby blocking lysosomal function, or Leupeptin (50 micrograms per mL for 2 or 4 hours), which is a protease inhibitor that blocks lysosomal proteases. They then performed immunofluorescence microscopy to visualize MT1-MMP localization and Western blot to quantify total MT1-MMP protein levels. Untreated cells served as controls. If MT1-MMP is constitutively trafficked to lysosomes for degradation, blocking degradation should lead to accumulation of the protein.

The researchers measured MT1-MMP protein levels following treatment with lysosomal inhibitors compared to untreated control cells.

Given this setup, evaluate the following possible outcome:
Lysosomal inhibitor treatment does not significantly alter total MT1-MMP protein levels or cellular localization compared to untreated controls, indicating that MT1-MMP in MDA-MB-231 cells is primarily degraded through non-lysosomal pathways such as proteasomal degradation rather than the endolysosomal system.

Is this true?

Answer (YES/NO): NO